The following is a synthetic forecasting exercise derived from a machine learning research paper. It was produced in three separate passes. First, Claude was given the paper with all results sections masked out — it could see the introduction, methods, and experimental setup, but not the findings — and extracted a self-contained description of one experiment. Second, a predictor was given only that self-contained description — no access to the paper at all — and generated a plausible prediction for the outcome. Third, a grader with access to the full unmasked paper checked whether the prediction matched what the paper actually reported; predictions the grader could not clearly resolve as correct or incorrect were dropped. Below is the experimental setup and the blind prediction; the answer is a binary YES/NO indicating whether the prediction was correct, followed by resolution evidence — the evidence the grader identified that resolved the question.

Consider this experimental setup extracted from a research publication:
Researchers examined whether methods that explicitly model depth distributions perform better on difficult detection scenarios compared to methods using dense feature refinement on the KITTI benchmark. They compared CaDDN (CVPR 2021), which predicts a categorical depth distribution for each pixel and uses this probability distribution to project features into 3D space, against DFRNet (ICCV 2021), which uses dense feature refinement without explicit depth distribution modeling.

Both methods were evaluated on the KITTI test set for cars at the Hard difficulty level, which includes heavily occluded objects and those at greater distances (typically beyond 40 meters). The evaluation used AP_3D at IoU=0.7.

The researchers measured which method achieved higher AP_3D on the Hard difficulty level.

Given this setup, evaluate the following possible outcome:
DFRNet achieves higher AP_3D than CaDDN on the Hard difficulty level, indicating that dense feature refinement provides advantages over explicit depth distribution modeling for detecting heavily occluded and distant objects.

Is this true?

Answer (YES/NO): NO